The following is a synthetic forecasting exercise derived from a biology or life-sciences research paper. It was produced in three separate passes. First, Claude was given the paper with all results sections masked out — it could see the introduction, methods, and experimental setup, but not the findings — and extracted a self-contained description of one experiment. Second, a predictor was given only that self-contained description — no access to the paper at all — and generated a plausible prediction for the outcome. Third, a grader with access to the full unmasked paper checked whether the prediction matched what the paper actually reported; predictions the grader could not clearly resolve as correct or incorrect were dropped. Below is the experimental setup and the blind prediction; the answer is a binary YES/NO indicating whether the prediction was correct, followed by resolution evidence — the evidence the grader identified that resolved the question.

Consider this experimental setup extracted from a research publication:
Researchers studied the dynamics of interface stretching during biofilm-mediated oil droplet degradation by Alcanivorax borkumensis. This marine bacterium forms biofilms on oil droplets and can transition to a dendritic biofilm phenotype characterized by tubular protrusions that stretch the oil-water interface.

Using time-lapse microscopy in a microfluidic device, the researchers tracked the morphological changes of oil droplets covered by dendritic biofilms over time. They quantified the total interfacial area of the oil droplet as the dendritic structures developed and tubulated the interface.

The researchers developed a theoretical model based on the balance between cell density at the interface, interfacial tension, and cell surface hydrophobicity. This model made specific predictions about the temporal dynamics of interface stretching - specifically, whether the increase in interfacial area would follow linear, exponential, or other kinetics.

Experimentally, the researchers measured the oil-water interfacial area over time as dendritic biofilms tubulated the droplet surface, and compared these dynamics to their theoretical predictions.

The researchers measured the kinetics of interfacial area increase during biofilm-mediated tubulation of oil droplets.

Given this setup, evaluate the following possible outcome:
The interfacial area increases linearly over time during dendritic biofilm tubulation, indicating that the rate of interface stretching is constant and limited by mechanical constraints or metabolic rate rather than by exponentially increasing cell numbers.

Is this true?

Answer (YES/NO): NO